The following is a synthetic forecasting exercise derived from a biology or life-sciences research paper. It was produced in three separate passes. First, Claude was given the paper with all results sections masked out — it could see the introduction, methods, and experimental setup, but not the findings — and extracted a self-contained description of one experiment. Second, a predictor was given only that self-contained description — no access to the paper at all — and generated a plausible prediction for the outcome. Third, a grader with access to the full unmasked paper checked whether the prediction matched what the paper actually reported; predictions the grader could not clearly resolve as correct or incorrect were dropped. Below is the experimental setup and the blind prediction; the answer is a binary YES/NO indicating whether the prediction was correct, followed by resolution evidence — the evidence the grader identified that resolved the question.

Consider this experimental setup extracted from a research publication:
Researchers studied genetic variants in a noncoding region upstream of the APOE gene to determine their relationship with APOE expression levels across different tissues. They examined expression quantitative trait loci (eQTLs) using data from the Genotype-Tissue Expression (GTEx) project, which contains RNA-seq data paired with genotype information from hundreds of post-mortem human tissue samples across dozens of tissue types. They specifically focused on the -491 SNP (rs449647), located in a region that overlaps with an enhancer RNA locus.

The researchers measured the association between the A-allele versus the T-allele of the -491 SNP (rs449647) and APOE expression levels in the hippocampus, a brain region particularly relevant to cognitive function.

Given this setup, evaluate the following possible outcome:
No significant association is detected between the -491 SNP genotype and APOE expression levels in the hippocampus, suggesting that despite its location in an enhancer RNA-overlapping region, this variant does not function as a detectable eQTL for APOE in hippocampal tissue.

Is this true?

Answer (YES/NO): NO